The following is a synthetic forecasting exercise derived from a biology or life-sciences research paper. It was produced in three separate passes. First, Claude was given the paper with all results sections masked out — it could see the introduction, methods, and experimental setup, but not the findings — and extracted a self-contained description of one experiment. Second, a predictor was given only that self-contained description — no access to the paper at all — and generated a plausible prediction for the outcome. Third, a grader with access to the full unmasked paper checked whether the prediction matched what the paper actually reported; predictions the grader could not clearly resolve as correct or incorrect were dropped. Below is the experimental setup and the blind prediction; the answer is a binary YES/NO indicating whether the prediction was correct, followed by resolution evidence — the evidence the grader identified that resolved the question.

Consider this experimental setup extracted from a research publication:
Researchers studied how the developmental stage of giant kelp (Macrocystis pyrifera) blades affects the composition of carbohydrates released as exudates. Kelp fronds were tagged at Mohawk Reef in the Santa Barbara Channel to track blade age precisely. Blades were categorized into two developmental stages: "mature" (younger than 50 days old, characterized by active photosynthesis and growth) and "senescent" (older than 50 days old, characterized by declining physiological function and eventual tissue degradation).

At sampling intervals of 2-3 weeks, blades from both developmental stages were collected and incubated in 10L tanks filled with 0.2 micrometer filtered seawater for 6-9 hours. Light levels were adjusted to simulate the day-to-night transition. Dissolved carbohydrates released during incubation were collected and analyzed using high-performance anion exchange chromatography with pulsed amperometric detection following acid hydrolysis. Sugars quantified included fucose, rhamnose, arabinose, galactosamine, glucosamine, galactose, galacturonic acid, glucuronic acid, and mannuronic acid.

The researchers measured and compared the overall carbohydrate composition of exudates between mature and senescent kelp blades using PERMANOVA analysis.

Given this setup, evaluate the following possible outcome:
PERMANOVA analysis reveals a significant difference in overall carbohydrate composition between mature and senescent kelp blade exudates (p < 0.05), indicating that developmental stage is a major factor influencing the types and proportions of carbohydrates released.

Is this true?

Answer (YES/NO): YES